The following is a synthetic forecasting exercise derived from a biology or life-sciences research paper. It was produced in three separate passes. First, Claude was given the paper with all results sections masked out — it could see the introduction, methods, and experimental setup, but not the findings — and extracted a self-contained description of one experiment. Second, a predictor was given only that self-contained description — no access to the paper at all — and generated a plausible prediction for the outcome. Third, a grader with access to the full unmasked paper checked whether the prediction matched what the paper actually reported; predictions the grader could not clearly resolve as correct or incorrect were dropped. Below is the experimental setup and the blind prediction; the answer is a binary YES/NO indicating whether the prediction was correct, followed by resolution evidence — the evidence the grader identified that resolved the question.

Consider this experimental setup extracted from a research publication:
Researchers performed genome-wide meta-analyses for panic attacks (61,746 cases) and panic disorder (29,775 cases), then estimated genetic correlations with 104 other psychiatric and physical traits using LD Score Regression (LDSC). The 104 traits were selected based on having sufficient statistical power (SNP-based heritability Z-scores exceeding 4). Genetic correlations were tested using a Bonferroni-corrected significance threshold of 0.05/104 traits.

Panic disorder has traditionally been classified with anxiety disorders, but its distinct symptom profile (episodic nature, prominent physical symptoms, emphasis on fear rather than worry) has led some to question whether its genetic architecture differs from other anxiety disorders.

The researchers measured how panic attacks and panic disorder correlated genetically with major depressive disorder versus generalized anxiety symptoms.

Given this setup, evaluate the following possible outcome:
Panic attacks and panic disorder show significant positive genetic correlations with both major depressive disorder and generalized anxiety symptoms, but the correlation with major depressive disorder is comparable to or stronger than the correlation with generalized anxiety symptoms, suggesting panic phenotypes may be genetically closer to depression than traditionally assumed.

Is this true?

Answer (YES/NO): NO